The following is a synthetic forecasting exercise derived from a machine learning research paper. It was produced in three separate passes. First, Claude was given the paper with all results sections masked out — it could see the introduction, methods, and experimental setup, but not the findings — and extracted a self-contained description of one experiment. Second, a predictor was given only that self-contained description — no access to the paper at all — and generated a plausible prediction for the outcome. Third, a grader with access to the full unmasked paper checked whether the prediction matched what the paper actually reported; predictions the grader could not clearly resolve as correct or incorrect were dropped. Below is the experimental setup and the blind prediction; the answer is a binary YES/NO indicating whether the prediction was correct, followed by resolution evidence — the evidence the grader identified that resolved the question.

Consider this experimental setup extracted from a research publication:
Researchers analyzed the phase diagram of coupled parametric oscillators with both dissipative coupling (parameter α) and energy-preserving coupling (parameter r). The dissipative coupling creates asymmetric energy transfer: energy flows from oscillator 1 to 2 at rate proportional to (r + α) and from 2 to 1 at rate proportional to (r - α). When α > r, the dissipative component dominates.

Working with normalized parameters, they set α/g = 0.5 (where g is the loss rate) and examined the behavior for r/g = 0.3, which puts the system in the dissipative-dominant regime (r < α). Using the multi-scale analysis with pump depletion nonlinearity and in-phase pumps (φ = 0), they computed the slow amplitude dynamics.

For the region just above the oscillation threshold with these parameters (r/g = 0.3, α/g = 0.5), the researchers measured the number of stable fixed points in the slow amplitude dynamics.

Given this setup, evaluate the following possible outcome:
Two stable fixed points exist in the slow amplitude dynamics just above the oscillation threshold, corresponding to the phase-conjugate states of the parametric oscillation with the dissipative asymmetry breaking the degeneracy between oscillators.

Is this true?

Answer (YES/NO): YES